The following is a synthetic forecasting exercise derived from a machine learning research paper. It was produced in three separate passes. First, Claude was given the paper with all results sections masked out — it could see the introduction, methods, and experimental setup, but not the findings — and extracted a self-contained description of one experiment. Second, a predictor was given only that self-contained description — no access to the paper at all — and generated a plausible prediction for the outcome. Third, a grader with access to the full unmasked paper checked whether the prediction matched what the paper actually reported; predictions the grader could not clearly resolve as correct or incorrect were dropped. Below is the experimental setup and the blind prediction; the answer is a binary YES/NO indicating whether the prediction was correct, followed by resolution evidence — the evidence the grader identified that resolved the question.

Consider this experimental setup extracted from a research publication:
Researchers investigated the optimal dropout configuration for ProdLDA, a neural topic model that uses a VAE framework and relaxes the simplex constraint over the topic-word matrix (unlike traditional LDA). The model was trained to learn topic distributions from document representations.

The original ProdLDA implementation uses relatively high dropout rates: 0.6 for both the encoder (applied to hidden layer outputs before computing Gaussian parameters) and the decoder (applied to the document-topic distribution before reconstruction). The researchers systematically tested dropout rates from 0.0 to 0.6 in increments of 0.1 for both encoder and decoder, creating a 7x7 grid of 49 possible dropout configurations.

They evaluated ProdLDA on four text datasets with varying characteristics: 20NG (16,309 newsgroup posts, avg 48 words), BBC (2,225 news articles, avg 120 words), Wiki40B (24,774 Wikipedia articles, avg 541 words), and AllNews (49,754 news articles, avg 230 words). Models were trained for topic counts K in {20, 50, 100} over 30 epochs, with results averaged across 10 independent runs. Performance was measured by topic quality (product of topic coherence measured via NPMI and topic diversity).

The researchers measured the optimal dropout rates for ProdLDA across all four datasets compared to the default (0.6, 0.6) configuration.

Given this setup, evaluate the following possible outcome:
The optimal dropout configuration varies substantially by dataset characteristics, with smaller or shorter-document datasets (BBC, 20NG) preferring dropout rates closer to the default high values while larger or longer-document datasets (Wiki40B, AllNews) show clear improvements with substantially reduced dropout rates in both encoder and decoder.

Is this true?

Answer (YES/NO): NO